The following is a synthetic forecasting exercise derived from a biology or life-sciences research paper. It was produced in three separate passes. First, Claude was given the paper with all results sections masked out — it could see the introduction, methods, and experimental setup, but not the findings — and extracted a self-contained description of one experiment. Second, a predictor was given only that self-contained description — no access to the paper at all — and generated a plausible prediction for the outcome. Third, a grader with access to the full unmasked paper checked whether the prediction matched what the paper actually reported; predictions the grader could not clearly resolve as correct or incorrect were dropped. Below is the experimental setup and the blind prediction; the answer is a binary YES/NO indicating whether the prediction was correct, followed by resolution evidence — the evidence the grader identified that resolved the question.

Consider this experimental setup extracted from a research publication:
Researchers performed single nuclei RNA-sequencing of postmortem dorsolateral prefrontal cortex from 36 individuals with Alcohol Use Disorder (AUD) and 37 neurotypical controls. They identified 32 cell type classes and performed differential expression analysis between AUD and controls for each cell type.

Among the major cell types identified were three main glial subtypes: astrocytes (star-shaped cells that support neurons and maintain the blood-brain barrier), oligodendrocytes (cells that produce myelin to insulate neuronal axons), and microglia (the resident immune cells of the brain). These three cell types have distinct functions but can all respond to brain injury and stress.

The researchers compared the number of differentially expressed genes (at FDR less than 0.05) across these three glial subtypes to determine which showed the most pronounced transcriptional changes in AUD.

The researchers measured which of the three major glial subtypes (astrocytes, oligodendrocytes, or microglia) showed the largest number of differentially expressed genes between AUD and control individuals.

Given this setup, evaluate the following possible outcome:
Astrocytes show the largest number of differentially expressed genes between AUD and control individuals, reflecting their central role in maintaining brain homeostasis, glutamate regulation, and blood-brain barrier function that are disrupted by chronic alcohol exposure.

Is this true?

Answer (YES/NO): YES